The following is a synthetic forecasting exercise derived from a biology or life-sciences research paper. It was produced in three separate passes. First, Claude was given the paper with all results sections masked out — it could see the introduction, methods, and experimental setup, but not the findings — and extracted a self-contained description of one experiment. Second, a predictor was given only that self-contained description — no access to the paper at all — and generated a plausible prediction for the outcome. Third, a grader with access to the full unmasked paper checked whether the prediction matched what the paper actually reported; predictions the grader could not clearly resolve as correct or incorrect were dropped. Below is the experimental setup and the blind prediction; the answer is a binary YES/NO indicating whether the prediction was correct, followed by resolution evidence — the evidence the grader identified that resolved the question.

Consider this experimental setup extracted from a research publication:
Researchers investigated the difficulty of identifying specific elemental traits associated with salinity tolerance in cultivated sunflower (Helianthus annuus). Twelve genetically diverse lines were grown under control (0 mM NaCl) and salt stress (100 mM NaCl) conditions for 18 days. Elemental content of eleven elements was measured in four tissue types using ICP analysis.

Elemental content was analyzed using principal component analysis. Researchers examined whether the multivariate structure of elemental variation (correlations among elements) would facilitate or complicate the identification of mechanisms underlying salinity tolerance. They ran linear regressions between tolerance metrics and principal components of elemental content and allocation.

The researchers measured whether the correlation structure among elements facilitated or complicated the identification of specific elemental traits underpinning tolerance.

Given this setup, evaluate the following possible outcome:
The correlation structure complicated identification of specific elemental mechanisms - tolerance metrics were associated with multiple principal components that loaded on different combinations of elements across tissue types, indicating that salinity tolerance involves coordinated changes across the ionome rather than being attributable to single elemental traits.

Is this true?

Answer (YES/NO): YES